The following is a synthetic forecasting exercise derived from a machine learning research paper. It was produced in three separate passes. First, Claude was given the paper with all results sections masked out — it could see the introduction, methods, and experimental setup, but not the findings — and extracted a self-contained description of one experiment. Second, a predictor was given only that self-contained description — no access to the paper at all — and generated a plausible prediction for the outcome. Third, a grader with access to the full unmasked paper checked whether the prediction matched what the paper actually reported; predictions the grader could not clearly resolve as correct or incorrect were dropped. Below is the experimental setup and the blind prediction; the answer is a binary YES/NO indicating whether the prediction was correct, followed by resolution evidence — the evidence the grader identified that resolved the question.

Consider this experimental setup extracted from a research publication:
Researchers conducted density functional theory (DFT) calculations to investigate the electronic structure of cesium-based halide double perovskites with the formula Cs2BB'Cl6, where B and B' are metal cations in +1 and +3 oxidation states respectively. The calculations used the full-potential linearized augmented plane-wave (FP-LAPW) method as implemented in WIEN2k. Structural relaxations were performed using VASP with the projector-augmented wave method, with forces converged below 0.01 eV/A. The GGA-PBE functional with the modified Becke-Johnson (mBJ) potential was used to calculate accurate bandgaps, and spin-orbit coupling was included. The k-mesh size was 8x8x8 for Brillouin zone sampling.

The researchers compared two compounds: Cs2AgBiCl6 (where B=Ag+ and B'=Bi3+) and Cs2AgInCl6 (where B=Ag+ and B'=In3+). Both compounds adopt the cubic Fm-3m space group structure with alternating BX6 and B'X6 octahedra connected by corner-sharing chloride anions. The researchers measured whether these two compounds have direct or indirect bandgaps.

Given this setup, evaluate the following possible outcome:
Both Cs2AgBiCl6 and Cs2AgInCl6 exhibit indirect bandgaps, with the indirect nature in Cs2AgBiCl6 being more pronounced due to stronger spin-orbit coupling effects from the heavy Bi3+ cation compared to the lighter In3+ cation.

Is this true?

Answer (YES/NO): NO